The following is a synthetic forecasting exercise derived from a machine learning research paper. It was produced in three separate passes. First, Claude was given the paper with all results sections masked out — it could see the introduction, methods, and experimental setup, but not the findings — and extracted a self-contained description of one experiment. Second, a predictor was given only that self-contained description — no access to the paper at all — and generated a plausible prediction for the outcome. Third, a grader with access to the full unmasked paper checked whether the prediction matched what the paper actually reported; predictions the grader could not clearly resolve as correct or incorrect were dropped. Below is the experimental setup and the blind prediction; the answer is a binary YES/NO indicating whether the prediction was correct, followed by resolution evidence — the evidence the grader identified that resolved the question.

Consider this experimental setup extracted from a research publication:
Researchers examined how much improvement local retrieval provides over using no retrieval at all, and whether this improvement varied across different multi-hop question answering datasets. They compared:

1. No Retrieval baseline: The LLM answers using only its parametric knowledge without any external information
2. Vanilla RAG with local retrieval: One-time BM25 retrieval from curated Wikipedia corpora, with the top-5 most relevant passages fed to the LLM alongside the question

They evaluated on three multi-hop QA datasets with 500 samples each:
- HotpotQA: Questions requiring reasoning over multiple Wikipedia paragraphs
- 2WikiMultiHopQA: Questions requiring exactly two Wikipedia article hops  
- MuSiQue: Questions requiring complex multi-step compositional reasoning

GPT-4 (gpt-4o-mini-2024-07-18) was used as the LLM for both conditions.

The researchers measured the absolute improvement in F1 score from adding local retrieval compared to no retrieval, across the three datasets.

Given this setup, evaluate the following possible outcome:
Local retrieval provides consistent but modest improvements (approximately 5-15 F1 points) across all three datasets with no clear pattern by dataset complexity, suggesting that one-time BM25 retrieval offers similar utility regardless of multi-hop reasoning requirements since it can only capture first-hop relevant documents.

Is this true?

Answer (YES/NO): NO